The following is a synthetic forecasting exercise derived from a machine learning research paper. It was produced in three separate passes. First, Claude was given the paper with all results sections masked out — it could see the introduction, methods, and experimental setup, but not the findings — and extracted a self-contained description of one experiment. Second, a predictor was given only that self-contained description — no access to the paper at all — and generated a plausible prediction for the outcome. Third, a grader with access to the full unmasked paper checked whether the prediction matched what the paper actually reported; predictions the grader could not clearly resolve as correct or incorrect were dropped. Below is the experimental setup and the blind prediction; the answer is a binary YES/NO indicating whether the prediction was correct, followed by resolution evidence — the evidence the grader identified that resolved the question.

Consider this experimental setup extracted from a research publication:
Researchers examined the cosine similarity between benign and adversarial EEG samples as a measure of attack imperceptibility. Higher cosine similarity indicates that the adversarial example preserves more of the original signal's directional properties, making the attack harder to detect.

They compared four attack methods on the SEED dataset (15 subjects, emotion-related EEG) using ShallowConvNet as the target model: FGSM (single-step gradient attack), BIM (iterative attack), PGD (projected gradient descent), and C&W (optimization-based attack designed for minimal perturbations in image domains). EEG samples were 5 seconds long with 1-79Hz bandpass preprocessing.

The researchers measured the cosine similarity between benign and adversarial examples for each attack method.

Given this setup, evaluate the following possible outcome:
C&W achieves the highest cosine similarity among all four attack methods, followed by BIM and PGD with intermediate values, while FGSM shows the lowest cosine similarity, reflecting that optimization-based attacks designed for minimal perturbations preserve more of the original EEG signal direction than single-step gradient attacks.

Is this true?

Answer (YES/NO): NO